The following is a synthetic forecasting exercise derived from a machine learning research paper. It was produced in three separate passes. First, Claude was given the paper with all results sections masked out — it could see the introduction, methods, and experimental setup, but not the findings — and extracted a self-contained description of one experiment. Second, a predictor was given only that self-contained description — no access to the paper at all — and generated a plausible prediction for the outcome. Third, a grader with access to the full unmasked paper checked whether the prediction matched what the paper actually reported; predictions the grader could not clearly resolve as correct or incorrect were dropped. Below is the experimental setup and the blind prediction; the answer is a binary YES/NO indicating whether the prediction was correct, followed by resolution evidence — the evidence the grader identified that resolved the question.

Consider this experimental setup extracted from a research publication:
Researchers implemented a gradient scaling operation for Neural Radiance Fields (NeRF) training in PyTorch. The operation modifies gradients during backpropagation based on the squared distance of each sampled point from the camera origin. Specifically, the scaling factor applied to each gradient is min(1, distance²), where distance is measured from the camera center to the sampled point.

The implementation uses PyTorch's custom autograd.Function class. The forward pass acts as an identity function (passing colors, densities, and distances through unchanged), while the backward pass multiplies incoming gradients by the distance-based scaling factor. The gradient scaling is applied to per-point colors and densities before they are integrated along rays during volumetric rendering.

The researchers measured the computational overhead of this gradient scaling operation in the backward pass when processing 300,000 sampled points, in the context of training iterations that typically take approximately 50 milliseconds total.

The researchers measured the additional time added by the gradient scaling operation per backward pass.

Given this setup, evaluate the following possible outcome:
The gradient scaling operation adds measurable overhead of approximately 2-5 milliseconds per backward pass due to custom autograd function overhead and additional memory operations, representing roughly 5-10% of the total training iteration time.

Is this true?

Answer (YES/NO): NO